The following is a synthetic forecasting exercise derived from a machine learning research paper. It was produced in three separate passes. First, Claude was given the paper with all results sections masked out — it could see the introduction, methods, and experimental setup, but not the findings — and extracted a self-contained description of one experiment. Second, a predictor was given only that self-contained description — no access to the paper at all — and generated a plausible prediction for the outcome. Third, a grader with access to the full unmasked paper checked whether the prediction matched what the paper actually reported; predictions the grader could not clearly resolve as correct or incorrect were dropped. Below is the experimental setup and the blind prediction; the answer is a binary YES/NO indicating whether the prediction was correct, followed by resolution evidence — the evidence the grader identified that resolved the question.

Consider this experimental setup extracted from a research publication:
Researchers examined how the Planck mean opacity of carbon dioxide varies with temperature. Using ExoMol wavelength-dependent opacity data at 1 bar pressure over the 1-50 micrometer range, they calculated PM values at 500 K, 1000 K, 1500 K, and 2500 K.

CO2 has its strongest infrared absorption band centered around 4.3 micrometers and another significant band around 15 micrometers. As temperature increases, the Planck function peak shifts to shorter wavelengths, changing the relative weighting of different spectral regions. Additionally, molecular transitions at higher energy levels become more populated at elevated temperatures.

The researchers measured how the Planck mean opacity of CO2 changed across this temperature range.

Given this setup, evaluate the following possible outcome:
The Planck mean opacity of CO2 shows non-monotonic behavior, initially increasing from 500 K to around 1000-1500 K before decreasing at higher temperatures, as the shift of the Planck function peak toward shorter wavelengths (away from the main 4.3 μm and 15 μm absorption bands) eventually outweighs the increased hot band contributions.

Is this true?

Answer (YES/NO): YES